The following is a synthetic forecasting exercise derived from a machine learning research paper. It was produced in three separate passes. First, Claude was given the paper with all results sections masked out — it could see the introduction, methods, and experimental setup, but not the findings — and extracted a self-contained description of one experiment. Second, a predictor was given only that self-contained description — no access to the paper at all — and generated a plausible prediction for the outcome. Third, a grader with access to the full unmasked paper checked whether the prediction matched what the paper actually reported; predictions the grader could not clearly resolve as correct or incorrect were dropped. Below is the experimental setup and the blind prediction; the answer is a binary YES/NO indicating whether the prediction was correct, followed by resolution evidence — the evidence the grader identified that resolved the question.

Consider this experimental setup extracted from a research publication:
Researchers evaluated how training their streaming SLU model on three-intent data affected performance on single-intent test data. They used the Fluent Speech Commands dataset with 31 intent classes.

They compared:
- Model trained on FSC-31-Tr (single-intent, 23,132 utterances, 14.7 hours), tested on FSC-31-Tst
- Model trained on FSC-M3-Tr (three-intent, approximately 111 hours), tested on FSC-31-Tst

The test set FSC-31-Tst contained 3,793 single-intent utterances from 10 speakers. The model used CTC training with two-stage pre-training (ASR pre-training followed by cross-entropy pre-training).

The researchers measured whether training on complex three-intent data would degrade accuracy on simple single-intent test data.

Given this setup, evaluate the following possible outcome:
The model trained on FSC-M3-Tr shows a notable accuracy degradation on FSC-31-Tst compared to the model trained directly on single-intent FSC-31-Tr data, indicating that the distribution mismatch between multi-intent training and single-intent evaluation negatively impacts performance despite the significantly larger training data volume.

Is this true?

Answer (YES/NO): NO